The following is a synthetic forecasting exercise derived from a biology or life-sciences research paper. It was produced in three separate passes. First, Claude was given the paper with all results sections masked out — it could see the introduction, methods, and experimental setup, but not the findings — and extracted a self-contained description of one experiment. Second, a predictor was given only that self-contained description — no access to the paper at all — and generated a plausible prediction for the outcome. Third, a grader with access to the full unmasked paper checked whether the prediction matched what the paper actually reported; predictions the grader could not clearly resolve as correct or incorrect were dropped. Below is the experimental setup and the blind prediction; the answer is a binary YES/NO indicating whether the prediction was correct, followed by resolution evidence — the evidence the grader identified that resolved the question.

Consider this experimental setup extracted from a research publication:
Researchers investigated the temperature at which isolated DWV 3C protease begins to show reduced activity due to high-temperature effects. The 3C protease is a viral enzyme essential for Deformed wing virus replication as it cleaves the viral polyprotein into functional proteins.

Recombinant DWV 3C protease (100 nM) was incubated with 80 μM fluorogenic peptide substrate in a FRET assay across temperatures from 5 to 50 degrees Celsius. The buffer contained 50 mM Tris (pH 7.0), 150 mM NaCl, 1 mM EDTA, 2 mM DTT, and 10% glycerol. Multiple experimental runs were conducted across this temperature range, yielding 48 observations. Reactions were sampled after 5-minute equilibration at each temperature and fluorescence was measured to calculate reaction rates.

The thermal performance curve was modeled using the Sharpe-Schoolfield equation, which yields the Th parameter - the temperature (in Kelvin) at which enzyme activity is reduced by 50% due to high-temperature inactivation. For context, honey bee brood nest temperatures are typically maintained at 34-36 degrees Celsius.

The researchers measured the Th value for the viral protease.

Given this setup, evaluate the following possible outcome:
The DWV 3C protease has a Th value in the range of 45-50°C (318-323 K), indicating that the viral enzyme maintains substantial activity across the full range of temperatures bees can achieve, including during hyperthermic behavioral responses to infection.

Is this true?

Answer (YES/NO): NO